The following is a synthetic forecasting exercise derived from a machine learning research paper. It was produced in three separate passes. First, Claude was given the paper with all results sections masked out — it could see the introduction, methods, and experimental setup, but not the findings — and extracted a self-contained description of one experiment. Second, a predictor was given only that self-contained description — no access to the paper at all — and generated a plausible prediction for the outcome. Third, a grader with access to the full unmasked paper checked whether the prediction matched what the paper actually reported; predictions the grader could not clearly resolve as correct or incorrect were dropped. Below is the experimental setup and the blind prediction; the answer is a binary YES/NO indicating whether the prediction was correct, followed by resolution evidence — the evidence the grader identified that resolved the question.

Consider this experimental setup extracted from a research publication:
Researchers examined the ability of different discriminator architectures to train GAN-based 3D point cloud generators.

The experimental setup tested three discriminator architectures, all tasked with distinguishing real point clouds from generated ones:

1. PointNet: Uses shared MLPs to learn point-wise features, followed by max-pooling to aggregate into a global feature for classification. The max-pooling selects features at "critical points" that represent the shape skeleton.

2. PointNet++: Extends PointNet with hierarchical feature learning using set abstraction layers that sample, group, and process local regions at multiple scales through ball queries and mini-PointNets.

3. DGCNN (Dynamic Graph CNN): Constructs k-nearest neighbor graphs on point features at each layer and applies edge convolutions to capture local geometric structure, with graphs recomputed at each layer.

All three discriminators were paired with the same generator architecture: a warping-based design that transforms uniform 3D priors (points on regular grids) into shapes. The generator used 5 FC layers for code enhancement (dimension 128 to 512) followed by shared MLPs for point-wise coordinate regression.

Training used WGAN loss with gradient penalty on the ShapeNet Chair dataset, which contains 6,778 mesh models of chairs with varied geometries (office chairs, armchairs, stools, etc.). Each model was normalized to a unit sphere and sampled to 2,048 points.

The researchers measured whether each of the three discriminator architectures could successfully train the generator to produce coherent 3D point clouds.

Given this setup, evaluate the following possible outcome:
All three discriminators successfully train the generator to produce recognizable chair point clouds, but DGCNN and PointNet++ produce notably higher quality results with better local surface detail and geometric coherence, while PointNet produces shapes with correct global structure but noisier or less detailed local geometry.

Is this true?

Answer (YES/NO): NO